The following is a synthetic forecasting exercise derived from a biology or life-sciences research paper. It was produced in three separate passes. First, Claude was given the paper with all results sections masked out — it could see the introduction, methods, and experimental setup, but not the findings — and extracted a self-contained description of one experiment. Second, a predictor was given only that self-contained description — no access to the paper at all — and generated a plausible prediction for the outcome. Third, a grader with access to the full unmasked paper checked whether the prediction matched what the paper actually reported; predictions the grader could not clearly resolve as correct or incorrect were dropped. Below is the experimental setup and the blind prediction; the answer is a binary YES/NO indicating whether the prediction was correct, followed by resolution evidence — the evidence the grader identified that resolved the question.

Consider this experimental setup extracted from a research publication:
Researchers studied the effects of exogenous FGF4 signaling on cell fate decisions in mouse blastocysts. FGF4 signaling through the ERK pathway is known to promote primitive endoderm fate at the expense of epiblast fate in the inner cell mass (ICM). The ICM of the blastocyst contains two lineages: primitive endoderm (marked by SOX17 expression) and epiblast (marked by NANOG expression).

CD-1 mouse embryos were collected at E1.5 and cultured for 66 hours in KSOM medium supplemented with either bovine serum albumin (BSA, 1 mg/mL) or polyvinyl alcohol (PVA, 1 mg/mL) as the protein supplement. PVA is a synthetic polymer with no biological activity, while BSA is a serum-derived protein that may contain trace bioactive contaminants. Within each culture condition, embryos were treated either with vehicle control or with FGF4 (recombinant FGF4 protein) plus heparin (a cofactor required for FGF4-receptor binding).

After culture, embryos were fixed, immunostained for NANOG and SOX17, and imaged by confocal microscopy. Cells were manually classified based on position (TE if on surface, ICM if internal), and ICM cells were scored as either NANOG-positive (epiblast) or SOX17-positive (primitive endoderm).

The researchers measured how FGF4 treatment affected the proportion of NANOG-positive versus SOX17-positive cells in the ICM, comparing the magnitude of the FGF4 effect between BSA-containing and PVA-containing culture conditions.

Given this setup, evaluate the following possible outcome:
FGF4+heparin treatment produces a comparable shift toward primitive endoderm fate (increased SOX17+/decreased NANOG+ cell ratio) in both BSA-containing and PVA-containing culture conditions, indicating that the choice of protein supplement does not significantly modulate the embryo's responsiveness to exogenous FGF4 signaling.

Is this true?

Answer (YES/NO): NO